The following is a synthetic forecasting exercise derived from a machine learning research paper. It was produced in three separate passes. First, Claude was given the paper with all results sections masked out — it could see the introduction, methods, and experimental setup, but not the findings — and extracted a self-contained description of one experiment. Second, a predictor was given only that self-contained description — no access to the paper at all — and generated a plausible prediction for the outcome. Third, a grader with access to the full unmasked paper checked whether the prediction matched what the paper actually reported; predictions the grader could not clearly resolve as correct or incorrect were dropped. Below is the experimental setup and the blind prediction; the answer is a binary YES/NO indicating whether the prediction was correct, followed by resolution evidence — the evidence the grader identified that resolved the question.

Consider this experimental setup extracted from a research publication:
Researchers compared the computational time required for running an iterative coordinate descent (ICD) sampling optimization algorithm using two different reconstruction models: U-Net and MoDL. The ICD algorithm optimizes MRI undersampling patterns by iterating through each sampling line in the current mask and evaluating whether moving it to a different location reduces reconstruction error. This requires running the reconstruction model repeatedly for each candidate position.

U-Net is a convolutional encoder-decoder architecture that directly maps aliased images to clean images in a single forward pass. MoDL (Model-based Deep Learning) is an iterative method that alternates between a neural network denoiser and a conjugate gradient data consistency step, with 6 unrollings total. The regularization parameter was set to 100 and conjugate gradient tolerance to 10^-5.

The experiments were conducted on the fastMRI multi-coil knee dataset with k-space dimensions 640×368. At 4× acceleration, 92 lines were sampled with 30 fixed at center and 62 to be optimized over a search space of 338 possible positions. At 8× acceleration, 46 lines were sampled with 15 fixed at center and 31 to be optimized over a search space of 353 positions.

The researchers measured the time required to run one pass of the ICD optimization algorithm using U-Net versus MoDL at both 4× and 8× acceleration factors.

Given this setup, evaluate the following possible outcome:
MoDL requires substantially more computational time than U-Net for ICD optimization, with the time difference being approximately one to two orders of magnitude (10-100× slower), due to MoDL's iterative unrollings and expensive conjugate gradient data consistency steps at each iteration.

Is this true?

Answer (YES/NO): NO